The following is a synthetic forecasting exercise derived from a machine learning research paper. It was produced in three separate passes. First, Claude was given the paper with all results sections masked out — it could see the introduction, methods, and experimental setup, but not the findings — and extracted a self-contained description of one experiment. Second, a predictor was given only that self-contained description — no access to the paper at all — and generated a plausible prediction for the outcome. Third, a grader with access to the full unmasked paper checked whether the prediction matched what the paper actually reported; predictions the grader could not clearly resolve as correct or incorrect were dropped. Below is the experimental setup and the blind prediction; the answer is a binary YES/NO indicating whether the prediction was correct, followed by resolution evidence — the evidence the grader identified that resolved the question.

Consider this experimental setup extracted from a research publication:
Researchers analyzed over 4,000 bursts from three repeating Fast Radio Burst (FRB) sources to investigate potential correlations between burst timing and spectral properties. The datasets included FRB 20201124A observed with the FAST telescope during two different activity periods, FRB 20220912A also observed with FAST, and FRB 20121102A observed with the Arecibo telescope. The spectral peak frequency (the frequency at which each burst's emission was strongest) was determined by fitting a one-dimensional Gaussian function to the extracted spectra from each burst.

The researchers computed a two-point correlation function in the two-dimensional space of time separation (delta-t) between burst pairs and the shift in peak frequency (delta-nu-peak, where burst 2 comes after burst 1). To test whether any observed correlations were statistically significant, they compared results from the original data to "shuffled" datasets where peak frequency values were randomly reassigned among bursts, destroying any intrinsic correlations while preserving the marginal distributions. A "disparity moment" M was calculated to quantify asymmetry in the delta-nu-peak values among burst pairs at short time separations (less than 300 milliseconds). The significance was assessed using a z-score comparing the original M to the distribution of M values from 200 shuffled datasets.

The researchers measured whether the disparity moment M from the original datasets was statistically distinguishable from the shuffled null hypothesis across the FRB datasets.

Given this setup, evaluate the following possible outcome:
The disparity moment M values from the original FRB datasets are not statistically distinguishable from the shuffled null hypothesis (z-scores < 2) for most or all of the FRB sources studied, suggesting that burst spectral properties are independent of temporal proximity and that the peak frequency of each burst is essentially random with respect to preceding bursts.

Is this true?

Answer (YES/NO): NO